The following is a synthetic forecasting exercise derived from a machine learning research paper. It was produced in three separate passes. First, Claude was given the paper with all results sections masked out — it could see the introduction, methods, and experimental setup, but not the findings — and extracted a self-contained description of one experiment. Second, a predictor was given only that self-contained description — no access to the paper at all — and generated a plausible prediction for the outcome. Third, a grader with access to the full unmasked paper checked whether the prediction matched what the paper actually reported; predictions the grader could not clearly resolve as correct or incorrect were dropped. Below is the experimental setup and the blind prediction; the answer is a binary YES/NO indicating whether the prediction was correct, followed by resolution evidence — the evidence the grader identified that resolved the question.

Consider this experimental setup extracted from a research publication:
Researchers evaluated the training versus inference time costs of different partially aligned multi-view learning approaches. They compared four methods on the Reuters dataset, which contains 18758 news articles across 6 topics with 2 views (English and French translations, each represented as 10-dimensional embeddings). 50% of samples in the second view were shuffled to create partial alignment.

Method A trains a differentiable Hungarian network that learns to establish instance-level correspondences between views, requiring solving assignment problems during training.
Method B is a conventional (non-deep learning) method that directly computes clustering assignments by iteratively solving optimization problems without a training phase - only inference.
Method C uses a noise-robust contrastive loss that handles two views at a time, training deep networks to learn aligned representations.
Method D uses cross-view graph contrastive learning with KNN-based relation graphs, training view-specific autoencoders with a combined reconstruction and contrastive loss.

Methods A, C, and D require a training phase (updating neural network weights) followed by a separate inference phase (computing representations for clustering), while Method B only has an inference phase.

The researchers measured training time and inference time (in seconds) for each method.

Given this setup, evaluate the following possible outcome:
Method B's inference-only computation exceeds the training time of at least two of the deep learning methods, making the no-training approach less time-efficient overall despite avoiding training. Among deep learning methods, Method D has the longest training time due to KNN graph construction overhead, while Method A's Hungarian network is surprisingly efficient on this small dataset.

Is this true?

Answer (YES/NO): NO